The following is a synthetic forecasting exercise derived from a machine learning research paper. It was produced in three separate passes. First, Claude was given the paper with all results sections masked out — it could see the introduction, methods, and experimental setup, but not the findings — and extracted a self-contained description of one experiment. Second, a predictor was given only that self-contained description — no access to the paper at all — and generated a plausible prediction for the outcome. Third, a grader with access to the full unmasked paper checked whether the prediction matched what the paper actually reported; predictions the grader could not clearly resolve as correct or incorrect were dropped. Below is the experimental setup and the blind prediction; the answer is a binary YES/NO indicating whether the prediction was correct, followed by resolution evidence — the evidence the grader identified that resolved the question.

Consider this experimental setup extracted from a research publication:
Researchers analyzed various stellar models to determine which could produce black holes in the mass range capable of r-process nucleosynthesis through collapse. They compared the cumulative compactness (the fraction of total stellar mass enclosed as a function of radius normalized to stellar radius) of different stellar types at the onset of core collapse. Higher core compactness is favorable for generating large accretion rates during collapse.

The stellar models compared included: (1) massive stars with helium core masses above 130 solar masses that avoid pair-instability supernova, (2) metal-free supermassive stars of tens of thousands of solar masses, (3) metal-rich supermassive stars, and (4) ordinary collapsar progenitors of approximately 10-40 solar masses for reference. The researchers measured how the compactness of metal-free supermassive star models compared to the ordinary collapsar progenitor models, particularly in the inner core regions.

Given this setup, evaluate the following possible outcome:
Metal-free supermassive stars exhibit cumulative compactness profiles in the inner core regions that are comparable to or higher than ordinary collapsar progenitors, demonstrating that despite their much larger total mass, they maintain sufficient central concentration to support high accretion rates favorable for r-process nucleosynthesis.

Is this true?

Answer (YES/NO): YES